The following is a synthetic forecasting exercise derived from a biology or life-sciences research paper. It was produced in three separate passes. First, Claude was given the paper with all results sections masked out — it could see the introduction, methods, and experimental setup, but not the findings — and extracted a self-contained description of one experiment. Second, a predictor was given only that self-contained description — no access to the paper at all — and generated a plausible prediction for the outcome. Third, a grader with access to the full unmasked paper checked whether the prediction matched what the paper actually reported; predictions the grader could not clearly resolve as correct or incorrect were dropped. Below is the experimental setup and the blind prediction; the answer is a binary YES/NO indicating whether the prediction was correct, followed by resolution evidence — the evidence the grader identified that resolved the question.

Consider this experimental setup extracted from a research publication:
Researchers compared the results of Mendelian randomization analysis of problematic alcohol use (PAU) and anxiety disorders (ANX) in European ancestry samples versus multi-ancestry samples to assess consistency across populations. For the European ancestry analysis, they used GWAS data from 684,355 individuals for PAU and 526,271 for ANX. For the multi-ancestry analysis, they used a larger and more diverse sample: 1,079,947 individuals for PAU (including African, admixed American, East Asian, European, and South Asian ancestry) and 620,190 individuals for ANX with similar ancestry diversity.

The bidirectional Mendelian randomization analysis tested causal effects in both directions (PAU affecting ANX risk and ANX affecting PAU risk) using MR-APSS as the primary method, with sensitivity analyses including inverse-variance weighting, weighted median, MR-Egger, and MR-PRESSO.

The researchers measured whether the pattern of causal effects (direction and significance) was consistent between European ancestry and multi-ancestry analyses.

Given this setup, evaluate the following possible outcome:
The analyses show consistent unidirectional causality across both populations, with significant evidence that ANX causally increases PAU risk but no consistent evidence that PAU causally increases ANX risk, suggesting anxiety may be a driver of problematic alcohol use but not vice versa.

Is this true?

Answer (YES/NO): NO